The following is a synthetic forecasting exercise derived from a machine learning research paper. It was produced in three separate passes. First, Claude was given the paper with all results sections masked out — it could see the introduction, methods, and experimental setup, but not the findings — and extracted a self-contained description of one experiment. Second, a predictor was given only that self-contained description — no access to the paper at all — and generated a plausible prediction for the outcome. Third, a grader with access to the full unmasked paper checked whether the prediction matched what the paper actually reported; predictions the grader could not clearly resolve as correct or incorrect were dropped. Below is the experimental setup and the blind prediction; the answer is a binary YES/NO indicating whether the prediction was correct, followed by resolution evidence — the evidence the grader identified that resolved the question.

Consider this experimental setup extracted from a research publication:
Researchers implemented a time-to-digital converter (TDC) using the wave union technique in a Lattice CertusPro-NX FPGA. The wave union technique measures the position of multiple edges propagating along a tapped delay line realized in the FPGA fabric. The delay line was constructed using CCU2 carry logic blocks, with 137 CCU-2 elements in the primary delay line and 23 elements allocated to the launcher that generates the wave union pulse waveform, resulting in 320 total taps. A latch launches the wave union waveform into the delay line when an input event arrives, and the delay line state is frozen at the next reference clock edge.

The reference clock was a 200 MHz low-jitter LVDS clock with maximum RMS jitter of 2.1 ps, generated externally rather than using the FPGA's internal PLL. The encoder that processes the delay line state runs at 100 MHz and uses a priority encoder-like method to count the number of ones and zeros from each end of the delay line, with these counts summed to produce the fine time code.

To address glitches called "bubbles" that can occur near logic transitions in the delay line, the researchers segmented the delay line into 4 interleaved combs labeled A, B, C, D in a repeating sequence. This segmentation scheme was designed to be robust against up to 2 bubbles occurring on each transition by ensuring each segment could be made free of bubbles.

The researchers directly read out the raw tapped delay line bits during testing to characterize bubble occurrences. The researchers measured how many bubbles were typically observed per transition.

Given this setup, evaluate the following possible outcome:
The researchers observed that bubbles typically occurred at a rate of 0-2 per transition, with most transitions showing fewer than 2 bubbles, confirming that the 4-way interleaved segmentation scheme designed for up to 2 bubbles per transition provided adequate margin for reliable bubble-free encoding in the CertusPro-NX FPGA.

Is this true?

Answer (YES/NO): NO